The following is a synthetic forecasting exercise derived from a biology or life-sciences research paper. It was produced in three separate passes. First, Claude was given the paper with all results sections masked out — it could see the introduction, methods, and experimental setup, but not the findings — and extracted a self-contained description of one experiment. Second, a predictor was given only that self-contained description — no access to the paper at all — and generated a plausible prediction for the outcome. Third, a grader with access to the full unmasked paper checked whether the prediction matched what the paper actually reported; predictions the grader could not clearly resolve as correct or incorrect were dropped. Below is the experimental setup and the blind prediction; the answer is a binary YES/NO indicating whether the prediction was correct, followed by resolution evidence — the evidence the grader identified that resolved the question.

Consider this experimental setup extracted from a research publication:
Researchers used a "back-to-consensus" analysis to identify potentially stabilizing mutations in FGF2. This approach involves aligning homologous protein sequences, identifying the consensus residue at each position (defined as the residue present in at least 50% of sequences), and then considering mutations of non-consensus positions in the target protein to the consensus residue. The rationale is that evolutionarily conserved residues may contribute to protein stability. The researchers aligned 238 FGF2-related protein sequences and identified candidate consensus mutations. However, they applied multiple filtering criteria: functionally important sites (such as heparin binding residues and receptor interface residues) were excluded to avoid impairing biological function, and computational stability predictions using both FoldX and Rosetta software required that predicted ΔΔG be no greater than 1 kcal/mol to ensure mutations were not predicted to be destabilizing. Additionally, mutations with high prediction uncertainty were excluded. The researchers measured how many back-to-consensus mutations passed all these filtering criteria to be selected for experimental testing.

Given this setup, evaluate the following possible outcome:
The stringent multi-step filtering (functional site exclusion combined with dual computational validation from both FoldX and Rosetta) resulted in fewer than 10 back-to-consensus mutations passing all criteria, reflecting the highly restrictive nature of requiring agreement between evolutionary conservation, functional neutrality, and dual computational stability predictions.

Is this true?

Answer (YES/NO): YES